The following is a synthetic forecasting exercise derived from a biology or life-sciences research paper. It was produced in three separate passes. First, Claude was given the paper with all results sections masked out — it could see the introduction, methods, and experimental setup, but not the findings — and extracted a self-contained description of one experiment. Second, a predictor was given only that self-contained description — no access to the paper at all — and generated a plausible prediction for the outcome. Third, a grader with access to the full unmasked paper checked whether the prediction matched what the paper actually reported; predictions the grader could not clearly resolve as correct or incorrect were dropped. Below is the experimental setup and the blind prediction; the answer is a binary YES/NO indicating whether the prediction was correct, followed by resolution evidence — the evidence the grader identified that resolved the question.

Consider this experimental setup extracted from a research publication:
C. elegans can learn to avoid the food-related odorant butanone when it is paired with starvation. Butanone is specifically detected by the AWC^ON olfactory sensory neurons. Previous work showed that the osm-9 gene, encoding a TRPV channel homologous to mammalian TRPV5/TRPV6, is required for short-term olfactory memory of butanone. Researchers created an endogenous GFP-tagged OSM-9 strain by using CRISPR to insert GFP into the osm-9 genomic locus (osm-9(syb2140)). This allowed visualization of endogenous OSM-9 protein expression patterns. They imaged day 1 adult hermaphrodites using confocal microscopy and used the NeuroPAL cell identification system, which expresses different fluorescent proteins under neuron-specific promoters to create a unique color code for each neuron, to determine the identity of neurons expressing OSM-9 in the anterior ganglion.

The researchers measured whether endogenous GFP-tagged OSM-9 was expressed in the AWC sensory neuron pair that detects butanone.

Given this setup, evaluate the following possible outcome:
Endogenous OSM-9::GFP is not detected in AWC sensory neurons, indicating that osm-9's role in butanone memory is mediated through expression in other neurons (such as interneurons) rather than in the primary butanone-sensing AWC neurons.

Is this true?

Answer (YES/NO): NO